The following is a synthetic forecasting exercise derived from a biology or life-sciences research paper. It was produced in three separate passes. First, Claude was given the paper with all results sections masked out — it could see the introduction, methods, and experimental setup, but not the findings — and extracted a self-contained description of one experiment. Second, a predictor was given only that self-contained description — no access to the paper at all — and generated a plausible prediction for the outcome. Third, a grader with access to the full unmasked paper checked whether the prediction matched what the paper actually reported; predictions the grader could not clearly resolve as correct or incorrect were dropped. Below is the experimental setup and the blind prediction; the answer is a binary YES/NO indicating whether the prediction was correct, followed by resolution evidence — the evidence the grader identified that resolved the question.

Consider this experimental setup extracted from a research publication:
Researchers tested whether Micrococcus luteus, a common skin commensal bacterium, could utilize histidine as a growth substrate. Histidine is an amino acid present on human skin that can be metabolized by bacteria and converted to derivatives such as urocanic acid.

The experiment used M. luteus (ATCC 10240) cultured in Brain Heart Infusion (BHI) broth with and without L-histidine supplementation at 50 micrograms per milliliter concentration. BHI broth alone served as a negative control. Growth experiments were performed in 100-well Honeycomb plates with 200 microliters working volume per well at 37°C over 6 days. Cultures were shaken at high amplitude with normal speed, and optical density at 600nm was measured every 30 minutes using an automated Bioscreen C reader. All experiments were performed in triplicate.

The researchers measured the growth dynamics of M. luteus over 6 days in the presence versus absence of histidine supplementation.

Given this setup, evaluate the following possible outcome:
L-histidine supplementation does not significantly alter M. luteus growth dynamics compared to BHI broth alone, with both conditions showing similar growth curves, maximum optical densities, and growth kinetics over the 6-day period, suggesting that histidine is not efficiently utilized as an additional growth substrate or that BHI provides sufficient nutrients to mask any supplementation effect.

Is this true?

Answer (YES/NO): NO